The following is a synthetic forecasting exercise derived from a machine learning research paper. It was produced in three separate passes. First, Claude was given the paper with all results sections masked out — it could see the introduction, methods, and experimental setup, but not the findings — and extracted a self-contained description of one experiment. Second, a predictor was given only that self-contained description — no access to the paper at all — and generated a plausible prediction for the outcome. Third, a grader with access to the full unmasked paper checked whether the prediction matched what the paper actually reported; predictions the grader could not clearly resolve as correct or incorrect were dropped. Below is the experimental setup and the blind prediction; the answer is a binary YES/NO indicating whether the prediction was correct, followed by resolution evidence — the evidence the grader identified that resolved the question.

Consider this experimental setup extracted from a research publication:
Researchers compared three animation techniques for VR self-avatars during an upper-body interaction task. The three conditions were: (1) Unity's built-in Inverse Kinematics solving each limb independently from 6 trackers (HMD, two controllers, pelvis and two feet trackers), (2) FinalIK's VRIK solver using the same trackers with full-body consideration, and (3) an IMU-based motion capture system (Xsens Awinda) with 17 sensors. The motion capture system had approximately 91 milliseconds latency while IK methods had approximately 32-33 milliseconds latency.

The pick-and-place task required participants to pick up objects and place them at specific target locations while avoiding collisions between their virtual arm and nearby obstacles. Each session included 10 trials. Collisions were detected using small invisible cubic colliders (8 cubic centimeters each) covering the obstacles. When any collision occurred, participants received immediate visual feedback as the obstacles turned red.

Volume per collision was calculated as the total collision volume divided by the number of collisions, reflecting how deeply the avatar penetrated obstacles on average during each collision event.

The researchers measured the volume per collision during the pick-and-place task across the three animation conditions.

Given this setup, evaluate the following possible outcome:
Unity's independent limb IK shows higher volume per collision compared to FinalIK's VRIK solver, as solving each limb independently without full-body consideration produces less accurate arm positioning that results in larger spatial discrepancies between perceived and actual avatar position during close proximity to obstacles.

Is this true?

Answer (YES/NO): NO